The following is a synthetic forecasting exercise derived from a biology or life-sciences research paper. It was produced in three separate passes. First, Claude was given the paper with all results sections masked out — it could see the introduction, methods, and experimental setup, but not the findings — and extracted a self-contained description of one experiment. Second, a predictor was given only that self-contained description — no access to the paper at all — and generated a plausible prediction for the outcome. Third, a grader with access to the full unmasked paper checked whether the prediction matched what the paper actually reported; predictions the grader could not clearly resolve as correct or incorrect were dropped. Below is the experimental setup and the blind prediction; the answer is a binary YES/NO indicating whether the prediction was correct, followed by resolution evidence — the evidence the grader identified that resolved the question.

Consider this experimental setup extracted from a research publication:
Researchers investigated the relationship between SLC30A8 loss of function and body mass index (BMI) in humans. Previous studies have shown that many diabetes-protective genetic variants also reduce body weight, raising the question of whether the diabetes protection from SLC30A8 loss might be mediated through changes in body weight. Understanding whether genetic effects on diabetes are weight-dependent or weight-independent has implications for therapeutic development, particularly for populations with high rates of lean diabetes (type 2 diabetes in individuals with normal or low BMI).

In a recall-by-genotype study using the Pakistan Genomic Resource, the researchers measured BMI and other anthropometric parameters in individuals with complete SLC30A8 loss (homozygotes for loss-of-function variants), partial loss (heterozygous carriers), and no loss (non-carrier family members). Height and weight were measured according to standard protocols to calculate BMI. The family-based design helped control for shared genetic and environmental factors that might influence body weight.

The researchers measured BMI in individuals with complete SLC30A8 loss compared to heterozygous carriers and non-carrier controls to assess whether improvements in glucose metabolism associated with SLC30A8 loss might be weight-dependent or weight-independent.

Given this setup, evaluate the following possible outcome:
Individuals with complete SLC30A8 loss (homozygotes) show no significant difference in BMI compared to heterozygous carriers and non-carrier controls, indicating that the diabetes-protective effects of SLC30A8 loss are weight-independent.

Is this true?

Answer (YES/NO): YES